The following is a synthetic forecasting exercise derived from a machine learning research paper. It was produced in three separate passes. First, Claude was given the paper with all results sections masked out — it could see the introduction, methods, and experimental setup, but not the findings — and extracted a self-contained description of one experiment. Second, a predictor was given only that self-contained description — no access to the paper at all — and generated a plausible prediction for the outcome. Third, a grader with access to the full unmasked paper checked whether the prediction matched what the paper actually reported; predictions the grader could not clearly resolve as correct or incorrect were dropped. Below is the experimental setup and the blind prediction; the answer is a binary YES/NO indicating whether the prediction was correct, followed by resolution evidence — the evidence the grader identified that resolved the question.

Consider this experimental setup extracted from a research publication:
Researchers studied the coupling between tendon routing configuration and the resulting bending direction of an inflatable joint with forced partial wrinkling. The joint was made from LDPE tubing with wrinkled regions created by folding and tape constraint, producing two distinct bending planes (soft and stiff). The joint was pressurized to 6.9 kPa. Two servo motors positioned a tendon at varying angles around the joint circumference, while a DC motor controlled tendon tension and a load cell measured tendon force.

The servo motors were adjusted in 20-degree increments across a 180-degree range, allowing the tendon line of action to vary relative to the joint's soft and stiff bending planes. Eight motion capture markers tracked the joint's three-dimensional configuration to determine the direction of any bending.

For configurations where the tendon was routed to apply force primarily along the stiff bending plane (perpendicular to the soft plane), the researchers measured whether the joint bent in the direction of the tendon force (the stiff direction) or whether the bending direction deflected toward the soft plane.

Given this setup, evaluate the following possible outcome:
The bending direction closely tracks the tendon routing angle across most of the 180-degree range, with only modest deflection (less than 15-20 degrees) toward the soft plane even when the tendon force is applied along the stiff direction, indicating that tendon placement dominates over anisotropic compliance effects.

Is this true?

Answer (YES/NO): NO